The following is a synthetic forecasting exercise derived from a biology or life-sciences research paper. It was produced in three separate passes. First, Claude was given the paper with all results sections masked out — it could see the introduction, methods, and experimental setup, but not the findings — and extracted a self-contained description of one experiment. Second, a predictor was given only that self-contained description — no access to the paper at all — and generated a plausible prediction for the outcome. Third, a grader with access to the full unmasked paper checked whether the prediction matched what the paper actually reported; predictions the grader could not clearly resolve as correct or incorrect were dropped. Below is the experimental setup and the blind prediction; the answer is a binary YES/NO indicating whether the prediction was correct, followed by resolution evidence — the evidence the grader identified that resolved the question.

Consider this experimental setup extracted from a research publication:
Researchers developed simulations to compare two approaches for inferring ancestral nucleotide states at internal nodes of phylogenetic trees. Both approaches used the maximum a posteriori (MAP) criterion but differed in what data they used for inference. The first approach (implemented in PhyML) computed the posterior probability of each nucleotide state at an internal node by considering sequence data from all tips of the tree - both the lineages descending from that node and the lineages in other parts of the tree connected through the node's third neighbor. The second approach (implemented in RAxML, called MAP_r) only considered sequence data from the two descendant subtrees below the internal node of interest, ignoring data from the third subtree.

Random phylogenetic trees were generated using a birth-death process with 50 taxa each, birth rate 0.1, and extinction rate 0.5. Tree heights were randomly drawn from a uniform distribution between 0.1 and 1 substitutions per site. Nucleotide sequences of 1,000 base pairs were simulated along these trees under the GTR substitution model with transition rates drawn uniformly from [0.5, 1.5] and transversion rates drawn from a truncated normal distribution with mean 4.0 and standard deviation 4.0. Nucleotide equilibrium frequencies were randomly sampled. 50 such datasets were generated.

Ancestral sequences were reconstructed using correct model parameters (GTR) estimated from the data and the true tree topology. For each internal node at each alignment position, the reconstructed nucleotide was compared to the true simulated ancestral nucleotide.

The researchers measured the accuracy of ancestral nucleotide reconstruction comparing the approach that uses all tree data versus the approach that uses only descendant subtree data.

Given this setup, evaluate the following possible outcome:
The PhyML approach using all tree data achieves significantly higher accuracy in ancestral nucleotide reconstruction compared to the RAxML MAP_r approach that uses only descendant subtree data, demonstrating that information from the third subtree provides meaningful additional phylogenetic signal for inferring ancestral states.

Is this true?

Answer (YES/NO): YES